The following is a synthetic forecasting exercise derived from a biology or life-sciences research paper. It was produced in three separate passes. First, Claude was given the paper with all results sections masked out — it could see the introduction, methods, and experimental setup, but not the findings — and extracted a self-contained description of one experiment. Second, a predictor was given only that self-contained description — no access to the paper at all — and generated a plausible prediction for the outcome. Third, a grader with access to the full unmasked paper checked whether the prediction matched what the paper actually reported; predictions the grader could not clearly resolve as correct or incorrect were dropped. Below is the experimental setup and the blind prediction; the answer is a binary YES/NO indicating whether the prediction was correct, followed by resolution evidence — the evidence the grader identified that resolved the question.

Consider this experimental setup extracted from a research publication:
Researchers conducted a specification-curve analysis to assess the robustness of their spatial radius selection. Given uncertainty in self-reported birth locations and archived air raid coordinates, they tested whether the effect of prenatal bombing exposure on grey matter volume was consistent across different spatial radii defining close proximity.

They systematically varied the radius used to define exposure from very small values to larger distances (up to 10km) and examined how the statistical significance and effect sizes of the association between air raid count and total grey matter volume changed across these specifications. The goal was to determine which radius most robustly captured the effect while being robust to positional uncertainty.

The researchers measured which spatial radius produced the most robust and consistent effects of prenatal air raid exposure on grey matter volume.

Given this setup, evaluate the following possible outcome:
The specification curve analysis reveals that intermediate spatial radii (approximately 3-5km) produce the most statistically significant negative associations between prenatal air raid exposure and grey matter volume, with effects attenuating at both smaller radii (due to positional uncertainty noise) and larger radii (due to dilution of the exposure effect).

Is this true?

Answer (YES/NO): NO